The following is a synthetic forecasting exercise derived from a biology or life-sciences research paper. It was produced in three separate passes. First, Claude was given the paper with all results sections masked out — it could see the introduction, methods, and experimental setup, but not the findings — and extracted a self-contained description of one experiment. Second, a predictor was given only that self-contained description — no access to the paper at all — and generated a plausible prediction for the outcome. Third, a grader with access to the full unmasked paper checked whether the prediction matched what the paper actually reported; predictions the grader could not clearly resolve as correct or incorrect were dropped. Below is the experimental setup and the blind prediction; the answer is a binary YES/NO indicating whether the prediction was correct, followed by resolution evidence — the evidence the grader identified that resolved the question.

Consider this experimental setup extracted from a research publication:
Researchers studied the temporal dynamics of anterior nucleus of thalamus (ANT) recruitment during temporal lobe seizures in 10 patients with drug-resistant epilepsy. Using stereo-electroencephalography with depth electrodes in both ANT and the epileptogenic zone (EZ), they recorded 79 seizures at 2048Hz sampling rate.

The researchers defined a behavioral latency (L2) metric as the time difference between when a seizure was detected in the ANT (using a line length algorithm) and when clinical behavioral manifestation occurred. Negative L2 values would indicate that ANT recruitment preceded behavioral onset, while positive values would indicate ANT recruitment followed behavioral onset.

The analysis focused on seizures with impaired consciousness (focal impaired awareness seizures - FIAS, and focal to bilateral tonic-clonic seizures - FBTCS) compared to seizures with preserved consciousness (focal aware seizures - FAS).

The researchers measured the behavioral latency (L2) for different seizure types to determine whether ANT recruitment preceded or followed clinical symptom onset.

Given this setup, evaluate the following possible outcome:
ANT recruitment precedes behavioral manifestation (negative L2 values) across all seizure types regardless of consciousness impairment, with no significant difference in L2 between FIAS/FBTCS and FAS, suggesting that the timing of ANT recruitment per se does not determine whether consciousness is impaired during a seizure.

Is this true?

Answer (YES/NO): NO